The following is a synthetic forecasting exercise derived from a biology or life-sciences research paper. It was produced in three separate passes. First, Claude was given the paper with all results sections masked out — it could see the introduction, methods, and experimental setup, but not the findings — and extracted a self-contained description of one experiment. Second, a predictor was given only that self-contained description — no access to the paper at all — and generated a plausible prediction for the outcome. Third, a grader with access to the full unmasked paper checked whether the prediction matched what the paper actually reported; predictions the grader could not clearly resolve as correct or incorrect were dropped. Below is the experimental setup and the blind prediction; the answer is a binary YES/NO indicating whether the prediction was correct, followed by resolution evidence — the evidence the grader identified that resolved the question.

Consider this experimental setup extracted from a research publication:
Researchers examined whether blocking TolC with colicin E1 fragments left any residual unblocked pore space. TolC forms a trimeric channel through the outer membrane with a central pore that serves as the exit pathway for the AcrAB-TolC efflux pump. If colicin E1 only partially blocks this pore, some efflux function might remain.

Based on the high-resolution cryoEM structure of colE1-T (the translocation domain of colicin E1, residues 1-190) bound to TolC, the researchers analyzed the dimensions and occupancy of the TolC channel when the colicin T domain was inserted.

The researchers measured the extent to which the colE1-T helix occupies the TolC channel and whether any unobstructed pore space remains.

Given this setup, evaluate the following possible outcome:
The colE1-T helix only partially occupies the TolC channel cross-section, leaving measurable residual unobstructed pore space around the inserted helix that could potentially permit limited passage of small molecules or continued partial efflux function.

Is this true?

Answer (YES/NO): YES